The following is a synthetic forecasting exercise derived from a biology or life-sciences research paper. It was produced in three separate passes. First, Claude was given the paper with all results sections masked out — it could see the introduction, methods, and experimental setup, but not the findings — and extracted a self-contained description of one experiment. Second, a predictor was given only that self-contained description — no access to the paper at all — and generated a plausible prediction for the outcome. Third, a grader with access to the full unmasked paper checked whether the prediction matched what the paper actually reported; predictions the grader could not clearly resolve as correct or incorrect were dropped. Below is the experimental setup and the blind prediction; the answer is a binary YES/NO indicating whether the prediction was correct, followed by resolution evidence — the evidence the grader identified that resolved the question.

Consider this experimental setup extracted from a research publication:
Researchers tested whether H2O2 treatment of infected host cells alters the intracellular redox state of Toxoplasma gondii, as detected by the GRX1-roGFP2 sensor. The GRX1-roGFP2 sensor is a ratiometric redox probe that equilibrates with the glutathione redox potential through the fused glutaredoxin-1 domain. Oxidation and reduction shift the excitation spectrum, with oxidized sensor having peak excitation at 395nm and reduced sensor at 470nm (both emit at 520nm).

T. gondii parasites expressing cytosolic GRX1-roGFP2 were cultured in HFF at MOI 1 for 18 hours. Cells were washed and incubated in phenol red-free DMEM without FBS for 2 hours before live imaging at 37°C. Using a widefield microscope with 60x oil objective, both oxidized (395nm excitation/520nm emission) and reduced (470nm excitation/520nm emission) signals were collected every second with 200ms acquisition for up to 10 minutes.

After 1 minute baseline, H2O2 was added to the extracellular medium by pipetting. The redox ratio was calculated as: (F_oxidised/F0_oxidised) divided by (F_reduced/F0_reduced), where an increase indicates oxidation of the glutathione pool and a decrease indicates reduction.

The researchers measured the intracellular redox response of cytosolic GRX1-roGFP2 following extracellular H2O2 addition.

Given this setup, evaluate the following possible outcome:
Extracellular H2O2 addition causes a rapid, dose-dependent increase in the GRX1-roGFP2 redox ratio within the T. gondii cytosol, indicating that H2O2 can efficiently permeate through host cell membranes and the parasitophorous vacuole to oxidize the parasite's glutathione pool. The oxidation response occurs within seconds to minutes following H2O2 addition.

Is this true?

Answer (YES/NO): NO